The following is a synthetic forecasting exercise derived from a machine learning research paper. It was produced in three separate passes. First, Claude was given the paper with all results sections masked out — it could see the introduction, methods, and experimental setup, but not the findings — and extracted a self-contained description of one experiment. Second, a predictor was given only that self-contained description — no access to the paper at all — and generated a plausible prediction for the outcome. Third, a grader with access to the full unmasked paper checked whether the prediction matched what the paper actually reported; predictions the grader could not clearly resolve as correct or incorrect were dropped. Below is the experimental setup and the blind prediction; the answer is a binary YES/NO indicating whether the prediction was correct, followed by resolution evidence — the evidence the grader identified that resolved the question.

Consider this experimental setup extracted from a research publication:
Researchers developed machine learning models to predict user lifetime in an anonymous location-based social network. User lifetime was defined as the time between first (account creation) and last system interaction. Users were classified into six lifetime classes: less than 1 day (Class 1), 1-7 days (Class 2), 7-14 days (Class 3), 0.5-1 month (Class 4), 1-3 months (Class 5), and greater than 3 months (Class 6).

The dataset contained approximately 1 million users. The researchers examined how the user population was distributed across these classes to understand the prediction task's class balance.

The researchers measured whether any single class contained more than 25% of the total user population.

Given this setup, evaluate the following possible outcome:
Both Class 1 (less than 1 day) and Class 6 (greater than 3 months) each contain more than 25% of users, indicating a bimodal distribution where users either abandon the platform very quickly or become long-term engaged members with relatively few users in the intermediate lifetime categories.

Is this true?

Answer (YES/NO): NO